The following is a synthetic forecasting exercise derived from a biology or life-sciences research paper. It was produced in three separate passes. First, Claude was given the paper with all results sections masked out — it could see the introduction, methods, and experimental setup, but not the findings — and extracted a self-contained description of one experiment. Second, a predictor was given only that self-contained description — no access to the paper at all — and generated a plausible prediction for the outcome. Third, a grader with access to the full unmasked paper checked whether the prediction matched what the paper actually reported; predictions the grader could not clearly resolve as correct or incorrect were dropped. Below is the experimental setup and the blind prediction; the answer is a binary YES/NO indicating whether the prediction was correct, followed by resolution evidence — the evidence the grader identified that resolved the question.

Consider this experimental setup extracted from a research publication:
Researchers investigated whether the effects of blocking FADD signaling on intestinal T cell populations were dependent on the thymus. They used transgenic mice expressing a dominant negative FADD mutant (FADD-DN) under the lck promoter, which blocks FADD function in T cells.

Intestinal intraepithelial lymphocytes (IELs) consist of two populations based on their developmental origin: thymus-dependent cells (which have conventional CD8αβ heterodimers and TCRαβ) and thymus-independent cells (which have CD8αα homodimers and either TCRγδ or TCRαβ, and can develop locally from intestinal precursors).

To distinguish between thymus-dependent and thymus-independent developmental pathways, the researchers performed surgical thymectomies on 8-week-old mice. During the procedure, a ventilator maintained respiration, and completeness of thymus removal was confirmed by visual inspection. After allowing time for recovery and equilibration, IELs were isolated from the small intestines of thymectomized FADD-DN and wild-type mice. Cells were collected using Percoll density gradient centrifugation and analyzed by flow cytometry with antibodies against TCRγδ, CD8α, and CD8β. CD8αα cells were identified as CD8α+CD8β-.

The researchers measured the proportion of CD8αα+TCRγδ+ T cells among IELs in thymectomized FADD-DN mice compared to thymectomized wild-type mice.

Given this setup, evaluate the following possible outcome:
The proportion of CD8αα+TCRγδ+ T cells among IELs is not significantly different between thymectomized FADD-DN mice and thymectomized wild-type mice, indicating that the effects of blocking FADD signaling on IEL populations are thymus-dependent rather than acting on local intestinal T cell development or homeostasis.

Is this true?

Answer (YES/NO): NO